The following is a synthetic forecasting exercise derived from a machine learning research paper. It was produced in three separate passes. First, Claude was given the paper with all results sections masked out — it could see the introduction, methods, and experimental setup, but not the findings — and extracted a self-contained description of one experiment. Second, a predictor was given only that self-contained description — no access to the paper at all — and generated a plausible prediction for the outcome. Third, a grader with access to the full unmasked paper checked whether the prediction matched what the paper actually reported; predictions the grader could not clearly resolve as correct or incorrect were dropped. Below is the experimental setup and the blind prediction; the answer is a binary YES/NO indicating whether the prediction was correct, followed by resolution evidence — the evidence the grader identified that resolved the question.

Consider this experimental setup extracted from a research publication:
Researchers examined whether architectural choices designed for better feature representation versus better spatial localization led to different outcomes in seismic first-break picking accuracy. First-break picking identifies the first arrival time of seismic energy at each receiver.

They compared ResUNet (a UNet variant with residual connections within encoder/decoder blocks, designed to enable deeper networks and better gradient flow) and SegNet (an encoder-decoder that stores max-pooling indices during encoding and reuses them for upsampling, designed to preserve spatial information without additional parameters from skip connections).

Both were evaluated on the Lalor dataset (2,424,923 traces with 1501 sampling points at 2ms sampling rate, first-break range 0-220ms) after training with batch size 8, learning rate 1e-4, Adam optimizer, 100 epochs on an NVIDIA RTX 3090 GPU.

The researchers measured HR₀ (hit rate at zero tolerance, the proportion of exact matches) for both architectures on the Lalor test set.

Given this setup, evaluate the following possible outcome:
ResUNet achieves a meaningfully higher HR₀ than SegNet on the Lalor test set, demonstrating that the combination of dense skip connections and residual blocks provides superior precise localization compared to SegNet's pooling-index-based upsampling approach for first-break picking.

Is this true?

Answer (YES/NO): YES